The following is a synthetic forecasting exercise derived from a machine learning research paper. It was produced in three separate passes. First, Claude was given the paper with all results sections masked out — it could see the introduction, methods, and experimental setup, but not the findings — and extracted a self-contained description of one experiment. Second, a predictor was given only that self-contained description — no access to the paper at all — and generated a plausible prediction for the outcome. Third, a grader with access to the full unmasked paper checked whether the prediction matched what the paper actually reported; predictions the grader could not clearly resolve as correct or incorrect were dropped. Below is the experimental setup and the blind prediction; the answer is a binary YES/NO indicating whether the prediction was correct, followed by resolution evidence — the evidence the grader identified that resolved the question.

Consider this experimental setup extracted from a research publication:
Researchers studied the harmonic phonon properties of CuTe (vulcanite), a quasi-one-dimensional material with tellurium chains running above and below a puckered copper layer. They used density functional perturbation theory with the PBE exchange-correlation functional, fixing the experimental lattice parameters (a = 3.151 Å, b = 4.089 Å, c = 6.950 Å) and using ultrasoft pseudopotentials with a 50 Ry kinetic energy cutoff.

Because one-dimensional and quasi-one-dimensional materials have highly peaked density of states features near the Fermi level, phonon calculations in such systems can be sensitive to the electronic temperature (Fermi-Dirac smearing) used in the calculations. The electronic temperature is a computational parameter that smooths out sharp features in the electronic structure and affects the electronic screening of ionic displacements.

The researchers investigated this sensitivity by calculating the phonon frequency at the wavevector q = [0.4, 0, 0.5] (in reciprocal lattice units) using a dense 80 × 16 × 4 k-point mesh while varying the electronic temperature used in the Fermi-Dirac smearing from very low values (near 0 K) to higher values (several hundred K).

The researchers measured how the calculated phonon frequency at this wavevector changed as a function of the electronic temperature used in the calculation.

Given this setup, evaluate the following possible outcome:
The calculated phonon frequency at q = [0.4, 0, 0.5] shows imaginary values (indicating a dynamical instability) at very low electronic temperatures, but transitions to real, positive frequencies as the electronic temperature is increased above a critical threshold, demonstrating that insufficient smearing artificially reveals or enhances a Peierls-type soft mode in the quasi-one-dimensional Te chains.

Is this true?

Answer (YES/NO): NO